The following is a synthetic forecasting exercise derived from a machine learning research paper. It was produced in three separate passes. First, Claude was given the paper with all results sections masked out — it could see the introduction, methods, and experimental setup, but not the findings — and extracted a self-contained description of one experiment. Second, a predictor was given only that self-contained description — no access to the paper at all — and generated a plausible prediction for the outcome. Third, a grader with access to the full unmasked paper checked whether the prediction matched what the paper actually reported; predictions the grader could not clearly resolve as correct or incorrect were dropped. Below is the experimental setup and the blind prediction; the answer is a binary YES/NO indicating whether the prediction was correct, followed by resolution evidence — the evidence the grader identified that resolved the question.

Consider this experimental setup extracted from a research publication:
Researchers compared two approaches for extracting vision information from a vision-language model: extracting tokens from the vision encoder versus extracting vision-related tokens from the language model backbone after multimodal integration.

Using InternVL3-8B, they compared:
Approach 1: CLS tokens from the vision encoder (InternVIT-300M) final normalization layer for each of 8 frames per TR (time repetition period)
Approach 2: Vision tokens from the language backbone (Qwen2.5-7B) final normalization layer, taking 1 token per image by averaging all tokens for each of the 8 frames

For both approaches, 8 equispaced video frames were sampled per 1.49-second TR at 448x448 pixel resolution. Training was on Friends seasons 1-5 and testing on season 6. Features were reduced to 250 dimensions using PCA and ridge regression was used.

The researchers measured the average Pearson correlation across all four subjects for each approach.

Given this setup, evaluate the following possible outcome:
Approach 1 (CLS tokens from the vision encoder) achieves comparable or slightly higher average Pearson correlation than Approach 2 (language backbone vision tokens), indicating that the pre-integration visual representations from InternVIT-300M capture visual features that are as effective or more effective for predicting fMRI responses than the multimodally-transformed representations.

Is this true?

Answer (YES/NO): NO